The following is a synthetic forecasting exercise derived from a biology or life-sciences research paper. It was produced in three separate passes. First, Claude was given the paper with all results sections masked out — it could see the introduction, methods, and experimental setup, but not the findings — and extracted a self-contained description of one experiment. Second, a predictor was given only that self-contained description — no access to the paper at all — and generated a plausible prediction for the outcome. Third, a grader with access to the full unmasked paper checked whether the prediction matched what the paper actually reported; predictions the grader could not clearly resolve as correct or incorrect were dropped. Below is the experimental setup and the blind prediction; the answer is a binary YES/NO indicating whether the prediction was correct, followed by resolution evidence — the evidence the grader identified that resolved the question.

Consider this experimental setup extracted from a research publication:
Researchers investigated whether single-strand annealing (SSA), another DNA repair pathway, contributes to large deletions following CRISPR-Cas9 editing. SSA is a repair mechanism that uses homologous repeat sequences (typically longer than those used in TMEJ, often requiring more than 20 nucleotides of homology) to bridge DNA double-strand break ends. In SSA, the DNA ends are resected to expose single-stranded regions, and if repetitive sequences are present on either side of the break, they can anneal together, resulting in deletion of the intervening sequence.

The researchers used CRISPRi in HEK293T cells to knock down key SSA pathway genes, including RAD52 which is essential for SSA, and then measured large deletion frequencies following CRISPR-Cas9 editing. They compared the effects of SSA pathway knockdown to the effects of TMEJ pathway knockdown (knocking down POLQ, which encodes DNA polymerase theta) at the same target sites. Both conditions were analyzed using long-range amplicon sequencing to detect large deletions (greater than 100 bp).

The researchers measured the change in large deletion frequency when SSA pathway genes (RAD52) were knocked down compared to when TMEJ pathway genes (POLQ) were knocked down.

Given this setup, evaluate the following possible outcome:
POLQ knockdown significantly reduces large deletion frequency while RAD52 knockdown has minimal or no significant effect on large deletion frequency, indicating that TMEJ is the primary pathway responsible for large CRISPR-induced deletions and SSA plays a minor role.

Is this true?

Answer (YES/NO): NO